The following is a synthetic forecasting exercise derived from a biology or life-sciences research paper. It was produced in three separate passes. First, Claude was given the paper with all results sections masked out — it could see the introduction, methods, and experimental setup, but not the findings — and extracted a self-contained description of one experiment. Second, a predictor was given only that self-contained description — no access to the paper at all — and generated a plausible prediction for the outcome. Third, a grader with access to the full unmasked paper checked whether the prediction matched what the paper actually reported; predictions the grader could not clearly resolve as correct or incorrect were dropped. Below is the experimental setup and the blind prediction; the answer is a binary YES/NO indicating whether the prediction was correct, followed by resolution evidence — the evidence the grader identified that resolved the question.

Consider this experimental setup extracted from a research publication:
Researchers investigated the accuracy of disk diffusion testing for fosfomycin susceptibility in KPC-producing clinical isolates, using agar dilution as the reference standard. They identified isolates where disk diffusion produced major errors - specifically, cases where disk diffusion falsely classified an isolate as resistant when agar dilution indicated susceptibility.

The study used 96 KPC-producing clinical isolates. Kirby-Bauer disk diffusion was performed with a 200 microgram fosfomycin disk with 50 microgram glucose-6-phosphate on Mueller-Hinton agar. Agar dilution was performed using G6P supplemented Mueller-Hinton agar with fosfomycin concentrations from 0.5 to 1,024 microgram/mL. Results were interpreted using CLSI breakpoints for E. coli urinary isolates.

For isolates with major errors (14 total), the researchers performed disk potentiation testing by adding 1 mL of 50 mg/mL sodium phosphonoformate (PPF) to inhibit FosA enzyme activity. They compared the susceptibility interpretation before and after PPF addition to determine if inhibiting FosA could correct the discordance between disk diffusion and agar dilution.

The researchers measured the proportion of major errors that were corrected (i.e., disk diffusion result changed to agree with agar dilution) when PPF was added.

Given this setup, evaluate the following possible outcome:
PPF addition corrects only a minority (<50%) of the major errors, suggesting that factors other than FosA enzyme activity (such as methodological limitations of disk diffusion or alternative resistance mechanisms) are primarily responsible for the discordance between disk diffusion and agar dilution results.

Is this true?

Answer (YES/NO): NO